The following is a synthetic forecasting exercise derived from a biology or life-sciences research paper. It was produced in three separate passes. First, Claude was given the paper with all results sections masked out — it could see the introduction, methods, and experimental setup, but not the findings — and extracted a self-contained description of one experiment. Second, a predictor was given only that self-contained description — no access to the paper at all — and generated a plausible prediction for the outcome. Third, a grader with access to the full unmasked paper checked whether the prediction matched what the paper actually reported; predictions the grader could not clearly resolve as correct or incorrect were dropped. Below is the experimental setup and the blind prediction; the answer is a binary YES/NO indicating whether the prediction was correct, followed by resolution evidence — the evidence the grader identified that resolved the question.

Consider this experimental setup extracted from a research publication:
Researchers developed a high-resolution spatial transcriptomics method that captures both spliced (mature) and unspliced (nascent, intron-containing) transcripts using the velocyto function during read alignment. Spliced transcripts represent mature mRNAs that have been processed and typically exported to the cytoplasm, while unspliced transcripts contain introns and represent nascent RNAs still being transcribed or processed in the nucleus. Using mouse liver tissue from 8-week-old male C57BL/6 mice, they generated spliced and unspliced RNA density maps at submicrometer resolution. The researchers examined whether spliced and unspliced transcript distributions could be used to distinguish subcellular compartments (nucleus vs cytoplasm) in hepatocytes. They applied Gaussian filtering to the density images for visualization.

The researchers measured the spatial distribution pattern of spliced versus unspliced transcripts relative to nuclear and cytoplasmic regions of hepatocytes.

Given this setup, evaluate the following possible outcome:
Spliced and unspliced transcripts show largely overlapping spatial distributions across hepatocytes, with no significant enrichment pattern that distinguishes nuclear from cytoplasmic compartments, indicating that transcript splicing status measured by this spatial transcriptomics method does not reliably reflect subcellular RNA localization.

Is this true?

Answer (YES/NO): NO